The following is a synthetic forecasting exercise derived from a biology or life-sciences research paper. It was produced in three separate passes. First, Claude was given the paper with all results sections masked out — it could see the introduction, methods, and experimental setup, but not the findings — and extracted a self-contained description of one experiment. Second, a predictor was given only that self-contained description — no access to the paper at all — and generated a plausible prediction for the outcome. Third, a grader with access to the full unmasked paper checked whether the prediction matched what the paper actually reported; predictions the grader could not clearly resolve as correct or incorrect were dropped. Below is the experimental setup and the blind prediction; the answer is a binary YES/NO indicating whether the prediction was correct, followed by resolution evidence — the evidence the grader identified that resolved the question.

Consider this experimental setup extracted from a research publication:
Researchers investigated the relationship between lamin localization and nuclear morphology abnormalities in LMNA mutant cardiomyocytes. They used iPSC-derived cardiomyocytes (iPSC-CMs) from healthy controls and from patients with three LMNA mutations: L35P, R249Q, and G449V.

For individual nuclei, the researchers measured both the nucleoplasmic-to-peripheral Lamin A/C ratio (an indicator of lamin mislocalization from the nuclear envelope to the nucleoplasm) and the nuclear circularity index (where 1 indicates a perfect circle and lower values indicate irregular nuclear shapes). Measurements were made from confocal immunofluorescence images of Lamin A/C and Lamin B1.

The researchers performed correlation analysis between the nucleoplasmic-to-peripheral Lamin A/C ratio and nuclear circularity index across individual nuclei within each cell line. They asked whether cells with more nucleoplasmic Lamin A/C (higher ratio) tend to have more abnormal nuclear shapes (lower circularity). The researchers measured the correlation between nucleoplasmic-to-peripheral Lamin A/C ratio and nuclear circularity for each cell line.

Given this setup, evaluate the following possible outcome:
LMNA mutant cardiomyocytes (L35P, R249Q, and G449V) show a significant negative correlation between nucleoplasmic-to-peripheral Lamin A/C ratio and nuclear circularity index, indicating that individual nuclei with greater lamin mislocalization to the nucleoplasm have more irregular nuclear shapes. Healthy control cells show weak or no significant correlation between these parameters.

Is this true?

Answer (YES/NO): NO